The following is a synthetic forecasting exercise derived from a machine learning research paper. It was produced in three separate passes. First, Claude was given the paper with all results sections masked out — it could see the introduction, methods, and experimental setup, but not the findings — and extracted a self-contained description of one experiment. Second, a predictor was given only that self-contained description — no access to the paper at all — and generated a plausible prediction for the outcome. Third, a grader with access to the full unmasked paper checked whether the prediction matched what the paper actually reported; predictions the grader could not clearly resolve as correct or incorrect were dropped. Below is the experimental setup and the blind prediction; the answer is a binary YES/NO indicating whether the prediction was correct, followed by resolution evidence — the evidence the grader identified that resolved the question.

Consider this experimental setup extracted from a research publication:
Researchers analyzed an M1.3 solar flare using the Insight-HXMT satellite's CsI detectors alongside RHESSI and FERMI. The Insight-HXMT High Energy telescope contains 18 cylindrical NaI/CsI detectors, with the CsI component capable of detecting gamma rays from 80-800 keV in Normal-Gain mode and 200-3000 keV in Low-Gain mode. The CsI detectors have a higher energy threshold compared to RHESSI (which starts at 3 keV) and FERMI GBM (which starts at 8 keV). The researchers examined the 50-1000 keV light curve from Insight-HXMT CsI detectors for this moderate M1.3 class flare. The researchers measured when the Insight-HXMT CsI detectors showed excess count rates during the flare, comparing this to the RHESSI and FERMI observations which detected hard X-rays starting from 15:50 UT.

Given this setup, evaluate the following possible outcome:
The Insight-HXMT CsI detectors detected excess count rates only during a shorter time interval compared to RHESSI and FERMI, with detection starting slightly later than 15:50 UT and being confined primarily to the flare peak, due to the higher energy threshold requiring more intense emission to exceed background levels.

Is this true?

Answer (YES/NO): NO